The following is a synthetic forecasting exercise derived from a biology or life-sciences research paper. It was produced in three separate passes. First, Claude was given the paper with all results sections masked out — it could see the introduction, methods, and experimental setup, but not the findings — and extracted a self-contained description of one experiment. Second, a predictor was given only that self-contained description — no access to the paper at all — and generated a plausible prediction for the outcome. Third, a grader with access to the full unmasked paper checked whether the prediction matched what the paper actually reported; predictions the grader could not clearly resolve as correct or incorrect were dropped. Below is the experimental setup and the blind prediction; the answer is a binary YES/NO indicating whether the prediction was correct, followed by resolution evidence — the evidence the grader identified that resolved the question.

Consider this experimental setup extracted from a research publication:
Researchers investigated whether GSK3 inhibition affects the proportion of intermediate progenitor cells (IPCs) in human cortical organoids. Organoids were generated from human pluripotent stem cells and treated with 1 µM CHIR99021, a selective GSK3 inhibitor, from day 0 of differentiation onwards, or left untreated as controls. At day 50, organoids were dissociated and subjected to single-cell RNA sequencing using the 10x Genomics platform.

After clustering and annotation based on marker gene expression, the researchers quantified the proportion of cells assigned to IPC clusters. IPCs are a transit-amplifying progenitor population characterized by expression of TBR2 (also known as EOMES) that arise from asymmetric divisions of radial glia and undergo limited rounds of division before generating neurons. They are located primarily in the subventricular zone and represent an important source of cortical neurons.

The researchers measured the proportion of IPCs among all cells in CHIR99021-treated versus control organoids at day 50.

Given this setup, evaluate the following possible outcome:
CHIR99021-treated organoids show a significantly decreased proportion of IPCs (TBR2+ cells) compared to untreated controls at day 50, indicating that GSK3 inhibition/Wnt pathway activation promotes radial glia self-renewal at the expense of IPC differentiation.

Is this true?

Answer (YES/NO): YES